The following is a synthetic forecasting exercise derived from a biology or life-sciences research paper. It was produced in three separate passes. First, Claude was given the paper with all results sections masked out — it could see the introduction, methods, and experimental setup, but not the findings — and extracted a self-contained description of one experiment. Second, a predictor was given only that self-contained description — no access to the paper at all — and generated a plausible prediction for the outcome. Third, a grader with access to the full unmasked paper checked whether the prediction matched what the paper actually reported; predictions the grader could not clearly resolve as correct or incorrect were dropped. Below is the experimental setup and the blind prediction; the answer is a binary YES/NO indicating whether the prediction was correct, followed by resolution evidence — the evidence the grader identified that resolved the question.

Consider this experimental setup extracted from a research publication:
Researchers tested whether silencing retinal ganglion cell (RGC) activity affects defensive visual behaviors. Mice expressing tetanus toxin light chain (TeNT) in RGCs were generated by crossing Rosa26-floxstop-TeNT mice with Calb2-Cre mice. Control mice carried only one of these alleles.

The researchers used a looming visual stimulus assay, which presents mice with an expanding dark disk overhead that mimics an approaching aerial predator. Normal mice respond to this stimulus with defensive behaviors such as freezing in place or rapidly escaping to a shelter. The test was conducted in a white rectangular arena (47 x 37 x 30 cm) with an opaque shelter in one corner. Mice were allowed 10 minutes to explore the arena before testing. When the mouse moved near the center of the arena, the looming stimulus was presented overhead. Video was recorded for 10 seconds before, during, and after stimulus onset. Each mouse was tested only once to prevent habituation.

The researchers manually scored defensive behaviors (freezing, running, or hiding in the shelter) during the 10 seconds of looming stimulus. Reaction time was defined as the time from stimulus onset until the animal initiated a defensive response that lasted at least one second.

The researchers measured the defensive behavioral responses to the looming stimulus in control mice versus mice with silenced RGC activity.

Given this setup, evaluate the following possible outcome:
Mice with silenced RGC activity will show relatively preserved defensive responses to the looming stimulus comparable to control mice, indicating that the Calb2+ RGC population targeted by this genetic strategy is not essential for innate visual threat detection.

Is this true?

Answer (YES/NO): NO